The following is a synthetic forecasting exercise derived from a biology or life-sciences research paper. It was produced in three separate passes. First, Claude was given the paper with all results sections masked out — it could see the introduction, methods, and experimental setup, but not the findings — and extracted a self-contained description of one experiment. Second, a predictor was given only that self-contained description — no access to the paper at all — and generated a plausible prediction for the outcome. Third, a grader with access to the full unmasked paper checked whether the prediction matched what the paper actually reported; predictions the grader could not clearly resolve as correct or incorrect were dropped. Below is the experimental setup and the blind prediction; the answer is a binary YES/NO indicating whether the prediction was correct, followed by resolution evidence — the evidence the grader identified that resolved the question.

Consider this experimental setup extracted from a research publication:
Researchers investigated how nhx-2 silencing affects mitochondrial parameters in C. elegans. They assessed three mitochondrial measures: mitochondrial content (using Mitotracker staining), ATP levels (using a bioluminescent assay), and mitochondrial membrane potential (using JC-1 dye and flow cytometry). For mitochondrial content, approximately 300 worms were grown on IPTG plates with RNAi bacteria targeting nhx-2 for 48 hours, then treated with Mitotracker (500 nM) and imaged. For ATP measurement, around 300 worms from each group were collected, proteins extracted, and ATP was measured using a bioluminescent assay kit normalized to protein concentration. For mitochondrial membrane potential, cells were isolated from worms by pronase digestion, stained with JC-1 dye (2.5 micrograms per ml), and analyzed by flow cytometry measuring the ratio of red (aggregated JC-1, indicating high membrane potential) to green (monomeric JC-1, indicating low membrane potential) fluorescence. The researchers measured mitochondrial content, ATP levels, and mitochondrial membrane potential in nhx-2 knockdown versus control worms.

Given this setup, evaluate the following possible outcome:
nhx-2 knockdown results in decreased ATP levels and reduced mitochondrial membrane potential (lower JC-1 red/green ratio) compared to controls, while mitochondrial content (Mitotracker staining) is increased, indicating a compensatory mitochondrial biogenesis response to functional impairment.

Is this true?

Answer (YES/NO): NO